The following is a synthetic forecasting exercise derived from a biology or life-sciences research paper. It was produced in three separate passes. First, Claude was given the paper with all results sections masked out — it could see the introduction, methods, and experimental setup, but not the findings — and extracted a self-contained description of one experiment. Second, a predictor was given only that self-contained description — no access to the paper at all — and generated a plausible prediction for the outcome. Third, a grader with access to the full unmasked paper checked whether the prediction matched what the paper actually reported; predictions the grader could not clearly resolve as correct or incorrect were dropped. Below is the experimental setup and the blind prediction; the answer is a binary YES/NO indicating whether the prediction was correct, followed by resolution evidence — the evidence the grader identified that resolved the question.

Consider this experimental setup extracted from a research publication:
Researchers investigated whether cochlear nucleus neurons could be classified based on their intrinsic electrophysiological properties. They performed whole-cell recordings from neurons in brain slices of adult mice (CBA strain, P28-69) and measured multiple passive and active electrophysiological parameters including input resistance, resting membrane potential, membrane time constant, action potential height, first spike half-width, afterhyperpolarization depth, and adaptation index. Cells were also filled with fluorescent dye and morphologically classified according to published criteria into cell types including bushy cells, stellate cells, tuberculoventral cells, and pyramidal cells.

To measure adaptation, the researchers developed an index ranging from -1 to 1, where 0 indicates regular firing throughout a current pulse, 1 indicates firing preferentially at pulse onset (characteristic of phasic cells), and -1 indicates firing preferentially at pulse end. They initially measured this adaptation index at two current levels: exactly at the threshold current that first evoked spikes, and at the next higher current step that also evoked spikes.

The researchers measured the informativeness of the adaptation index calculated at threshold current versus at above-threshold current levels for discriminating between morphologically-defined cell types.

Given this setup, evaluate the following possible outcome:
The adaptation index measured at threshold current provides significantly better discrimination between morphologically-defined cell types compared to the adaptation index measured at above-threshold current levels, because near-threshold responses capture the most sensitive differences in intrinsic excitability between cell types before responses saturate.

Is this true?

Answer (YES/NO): NO